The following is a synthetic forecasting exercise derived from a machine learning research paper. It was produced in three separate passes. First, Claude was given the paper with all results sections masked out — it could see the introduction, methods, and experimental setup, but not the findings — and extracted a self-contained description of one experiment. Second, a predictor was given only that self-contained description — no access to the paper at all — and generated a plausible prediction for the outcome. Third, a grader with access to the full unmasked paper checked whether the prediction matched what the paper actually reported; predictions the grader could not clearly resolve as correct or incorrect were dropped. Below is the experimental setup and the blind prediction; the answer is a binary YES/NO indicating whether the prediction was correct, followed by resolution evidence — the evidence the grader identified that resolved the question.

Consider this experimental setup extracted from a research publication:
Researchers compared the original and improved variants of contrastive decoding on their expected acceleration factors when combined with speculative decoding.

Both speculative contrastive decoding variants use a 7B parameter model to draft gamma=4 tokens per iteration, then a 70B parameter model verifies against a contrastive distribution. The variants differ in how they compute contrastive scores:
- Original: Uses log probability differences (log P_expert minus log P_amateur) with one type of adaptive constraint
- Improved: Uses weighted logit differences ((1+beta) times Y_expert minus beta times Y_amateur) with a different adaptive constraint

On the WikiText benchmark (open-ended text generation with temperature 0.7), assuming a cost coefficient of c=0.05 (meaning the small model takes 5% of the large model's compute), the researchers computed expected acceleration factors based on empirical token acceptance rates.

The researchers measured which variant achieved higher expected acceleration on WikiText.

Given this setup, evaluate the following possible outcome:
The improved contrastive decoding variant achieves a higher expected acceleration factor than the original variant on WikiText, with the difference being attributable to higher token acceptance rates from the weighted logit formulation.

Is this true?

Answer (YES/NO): YES